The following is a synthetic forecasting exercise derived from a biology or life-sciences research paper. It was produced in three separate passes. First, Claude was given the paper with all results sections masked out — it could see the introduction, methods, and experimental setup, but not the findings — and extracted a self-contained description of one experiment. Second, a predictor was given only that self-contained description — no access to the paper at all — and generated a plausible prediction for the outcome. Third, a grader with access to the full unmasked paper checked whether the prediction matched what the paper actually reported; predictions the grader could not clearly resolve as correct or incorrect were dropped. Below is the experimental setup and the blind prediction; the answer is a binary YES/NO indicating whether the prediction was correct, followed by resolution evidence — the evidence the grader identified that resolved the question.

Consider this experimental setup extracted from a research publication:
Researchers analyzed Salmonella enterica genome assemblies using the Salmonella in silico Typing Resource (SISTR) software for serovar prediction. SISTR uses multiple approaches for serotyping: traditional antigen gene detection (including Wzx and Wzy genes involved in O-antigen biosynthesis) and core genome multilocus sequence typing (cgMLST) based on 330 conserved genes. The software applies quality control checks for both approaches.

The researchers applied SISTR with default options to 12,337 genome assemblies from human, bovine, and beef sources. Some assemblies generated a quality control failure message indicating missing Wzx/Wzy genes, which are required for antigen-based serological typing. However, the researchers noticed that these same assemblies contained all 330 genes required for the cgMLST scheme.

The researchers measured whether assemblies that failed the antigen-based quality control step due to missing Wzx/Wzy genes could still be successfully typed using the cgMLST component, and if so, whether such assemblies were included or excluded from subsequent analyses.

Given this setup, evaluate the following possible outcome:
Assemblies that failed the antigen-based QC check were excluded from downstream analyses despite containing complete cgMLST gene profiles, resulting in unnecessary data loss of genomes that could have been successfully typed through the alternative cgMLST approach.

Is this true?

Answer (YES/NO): NO